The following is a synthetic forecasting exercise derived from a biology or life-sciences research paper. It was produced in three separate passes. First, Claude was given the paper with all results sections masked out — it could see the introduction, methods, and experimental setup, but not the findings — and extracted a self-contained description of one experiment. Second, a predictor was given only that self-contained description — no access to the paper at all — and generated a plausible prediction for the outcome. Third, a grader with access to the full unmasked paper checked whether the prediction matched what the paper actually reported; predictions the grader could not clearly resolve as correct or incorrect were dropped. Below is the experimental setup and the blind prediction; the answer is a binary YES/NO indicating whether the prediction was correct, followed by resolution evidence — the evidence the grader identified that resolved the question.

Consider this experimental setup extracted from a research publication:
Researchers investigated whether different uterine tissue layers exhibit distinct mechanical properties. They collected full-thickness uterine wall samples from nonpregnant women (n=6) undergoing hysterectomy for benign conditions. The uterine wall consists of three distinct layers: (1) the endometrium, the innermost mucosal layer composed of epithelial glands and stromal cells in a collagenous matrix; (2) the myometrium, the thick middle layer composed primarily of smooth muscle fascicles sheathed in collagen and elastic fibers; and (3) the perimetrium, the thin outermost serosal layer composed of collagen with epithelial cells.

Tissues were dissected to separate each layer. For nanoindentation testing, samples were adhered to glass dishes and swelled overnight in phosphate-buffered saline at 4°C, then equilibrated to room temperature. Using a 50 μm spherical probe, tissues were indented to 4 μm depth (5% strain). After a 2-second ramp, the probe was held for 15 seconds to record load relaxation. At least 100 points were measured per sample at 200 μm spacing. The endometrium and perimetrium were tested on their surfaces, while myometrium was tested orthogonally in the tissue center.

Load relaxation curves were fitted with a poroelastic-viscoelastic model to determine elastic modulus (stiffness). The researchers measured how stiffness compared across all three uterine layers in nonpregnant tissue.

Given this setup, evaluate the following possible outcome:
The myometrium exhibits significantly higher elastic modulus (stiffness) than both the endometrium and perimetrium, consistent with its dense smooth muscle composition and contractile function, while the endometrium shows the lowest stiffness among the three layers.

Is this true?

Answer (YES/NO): NO